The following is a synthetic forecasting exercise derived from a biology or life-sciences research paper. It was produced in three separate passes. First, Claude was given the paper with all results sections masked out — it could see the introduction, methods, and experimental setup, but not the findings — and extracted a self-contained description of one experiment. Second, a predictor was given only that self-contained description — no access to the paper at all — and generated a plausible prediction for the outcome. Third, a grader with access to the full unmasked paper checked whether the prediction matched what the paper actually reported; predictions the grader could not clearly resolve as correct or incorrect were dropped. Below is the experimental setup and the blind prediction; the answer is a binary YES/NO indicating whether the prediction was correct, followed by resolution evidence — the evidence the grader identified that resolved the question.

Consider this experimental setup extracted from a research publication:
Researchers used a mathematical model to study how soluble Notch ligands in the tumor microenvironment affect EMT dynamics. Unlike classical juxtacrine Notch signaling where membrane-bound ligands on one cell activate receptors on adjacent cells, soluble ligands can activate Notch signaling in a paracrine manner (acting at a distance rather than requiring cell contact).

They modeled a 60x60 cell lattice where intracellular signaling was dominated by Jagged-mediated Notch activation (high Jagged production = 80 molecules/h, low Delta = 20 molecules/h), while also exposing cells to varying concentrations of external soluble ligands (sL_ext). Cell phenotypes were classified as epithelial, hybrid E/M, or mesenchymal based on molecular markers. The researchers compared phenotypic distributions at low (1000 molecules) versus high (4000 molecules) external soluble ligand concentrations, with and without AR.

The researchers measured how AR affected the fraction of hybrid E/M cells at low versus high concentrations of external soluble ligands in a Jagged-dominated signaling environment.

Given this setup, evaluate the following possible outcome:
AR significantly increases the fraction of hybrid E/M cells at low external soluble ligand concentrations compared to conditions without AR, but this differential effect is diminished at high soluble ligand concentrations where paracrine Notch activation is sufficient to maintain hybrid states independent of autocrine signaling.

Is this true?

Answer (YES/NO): NO